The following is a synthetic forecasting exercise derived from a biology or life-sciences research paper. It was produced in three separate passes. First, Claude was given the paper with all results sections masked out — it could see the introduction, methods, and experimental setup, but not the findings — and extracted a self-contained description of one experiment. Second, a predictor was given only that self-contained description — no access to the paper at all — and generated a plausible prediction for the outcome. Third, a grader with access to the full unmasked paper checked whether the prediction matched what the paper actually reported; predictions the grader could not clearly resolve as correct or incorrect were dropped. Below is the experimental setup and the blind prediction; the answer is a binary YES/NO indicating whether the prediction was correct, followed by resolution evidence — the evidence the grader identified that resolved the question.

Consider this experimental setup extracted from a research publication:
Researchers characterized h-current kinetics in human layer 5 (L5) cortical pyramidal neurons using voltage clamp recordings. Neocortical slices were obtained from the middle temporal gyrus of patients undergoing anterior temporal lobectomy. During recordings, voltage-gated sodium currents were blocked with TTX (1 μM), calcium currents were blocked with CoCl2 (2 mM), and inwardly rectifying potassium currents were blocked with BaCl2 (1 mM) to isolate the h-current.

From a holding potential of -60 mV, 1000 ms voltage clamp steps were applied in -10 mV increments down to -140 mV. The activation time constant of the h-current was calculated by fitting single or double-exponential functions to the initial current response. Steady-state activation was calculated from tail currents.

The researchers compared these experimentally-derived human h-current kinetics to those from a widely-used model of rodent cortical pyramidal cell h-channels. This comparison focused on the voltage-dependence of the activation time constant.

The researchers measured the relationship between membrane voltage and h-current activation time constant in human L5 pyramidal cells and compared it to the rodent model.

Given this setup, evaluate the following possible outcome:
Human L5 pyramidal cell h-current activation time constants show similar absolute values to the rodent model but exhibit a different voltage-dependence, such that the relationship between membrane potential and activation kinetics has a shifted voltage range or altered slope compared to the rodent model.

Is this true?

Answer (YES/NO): NO